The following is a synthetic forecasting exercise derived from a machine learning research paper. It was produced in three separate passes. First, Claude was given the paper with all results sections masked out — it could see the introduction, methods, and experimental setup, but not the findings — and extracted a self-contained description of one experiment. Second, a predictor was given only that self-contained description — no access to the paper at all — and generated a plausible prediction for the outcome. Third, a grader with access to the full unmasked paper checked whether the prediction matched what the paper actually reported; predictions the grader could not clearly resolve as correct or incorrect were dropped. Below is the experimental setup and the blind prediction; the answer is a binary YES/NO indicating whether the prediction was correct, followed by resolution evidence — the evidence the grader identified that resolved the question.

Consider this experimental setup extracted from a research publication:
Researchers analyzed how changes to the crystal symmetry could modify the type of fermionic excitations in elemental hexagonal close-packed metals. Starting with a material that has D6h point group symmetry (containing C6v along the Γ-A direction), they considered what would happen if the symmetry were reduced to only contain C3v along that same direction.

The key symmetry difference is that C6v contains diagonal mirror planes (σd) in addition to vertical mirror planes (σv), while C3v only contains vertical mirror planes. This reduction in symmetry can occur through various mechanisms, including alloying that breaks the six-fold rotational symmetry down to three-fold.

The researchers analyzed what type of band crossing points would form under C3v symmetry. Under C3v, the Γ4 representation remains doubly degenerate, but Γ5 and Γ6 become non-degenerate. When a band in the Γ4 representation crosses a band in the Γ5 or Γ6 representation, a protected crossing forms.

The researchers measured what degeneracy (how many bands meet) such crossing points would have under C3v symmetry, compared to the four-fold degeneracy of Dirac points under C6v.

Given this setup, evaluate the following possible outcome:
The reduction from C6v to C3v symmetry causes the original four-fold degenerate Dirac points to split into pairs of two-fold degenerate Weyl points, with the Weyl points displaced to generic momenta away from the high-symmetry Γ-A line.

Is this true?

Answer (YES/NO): NO